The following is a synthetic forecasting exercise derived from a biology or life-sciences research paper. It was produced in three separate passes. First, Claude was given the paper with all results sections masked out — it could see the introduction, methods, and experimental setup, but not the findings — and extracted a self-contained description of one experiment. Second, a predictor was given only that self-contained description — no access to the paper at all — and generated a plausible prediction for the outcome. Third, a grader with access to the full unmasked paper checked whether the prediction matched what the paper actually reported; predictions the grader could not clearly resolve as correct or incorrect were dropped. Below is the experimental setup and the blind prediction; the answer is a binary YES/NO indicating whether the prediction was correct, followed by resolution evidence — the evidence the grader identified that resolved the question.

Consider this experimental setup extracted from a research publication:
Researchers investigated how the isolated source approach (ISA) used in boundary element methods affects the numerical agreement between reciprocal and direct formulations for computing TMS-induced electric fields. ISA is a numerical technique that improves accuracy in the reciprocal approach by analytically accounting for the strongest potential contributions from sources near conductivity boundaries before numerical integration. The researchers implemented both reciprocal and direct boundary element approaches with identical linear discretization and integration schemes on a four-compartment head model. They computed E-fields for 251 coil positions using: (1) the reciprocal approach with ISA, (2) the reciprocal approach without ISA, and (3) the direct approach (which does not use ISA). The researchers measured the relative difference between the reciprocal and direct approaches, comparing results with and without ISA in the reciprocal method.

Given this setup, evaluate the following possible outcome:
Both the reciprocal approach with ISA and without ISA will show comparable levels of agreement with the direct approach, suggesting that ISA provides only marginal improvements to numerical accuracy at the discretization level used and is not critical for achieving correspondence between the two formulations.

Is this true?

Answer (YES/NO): NO